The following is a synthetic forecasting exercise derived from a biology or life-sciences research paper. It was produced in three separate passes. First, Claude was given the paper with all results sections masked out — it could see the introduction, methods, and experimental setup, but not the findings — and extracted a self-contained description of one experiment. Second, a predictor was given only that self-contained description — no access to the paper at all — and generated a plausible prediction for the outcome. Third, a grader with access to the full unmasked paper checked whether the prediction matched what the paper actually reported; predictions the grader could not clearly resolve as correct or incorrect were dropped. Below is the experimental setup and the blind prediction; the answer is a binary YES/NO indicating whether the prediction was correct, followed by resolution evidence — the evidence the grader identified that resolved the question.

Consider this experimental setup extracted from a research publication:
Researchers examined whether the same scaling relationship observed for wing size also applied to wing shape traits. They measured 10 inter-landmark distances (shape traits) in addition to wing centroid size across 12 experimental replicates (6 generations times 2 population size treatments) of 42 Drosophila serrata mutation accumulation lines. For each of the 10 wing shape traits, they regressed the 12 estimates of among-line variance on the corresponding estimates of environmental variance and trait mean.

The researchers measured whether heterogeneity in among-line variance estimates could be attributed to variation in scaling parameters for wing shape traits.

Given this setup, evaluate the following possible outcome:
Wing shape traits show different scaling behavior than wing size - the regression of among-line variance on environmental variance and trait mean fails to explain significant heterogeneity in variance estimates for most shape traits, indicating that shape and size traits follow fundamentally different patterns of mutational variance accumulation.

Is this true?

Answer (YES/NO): NO